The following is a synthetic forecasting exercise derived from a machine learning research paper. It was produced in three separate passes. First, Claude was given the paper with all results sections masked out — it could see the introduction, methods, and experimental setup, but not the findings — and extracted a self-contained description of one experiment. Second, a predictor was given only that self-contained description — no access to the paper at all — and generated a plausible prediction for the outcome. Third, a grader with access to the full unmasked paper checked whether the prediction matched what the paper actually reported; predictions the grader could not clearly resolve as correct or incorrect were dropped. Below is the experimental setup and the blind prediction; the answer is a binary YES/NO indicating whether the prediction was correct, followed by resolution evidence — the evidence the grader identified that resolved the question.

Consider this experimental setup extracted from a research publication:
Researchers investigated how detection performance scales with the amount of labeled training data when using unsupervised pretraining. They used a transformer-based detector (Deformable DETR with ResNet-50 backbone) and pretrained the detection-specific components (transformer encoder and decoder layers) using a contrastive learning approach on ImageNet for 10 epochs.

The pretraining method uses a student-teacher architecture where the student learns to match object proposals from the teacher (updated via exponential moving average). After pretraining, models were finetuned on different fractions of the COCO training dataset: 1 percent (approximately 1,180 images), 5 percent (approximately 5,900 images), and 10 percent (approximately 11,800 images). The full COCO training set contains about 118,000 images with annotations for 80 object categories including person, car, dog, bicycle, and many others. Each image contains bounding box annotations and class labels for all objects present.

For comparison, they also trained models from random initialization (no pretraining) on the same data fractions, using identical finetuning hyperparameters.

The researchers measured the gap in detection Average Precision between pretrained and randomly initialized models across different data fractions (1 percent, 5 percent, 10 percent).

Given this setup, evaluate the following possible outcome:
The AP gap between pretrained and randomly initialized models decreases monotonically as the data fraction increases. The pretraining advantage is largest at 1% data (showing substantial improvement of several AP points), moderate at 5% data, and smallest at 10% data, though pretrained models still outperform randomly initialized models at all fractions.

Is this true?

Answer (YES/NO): NO